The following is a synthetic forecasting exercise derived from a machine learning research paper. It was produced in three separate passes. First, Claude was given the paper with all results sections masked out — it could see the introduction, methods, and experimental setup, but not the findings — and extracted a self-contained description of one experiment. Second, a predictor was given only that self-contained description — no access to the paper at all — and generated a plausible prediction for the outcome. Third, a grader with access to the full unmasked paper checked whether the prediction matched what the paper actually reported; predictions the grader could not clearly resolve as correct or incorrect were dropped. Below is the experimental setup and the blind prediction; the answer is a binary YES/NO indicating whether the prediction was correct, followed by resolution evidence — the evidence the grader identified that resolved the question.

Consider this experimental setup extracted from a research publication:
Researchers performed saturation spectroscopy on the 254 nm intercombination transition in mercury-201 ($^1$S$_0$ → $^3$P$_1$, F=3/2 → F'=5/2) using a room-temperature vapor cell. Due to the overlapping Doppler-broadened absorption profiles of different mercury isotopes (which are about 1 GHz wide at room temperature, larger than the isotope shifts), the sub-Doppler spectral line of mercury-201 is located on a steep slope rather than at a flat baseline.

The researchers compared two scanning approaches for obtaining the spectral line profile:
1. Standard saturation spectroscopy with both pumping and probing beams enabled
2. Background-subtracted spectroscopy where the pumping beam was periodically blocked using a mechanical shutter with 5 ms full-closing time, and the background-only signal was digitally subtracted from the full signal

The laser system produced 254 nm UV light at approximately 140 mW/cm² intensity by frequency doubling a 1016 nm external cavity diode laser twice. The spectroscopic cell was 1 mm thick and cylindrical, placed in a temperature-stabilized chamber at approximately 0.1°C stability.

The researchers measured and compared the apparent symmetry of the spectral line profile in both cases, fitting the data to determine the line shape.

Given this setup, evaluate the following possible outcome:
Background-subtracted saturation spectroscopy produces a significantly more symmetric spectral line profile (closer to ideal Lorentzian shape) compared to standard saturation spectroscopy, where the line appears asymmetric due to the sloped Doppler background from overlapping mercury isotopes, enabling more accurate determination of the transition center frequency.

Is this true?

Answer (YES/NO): YES